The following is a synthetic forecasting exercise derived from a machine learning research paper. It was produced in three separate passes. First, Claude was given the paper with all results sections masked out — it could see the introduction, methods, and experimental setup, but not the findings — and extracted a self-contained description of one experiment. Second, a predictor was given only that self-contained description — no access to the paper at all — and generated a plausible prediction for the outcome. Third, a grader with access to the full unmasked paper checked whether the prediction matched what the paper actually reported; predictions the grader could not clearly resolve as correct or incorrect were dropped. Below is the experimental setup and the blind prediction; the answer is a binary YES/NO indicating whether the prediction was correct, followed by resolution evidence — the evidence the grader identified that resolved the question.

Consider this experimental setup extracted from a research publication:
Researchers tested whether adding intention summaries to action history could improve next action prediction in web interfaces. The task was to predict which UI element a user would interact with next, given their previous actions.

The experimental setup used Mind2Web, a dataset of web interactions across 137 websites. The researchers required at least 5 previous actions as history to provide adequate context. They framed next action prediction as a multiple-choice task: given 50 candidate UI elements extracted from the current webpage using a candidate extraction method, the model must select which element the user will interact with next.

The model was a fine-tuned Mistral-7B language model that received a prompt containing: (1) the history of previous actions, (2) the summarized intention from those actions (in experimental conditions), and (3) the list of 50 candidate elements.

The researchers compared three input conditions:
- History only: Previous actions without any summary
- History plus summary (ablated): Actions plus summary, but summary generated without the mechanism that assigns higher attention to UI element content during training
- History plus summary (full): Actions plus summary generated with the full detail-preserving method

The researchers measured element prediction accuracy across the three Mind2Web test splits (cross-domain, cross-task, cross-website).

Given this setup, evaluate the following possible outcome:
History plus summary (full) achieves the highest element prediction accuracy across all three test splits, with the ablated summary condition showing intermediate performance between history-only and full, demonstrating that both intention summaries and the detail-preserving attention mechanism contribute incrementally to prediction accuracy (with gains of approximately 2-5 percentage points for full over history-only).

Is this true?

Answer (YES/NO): NO